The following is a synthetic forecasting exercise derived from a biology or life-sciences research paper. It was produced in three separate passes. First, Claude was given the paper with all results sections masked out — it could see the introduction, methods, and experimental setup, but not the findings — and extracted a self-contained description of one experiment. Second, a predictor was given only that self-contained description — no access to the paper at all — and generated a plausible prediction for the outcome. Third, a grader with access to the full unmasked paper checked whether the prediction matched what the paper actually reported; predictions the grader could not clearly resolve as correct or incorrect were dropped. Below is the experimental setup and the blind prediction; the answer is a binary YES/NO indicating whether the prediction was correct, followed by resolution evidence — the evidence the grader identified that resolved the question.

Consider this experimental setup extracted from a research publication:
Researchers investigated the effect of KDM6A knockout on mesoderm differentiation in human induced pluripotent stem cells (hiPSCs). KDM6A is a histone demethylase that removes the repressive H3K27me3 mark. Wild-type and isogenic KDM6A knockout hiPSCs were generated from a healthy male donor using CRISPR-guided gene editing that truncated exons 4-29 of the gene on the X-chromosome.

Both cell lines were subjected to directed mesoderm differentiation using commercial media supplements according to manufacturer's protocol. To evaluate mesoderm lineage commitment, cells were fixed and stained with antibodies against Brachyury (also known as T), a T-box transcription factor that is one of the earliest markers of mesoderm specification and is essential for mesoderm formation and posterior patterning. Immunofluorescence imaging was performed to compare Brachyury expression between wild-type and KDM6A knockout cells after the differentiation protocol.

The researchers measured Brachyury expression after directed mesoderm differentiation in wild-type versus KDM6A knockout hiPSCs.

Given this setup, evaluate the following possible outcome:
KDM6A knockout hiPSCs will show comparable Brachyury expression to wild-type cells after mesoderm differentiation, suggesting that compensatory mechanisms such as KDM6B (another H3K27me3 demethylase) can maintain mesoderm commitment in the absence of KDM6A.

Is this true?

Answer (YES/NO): YES